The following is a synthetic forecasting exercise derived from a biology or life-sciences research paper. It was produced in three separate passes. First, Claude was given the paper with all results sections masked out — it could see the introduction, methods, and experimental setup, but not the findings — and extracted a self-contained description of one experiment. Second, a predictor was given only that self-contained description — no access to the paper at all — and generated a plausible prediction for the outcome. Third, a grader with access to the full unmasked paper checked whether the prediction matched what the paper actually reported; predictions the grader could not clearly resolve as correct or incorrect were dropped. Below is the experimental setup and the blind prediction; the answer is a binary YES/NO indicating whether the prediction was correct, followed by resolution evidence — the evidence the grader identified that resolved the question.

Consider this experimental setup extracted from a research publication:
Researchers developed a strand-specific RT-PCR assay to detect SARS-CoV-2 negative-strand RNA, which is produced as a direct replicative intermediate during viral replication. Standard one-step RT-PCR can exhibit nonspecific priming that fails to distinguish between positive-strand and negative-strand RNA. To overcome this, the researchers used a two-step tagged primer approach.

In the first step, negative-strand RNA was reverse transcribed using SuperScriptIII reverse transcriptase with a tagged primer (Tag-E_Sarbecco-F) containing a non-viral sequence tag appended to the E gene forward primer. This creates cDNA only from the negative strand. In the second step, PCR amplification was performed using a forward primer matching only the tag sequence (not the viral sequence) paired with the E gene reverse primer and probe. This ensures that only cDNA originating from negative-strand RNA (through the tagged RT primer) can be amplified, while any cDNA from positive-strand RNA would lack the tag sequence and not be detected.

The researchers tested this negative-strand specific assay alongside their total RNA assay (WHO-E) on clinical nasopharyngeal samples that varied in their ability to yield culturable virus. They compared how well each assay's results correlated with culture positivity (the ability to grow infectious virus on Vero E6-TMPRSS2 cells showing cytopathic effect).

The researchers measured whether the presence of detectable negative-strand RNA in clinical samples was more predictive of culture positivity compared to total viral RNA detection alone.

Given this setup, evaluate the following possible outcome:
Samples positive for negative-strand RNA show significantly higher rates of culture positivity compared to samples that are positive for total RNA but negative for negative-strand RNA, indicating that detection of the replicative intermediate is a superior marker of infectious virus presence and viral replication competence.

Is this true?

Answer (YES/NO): NO